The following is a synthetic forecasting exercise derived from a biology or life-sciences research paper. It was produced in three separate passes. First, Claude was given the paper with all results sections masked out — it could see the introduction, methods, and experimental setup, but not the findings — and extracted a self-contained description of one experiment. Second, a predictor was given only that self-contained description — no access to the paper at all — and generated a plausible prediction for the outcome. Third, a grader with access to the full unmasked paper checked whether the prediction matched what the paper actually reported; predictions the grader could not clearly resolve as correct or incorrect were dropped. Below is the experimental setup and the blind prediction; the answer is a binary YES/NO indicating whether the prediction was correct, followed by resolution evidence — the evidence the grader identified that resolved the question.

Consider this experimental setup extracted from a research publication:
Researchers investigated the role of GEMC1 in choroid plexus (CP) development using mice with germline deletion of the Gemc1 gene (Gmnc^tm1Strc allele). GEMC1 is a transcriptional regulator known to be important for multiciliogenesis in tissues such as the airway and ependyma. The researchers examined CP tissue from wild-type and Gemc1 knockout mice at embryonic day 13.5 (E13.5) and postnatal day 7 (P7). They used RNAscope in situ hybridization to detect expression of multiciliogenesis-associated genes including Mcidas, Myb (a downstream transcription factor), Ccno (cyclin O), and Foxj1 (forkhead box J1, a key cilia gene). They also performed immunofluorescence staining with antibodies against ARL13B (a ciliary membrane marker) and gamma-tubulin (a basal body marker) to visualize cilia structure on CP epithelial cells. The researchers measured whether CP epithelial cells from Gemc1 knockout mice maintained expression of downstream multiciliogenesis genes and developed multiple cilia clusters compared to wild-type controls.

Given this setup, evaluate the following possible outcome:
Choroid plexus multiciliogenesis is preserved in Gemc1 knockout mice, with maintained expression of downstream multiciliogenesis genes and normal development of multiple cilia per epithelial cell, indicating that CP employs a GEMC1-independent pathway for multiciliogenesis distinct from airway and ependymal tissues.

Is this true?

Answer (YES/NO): NO